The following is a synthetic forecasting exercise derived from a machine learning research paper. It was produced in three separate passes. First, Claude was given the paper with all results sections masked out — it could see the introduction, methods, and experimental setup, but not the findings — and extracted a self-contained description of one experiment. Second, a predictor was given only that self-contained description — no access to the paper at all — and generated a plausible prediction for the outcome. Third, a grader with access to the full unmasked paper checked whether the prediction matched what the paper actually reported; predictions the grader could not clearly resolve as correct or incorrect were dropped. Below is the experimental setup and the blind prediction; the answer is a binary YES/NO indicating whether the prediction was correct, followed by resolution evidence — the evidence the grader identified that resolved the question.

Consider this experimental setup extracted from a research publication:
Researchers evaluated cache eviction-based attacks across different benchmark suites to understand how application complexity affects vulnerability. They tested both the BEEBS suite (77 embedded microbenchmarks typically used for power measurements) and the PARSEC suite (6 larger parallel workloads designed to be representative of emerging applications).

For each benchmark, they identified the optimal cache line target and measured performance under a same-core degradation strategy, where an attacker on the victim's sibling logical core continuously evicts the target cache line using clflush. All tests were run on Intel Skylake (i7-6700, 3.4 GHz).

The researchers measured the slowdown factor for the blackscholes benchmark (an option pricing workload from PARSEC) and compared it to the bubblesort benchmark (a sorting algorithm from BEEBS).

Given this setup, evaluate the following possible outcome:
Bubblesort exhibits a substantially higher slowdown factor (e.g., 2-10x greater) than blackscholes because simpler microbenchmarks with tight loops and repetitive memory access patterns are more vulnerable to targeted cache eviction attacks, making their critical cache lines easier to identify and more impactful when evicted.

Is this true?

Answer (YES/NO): YES